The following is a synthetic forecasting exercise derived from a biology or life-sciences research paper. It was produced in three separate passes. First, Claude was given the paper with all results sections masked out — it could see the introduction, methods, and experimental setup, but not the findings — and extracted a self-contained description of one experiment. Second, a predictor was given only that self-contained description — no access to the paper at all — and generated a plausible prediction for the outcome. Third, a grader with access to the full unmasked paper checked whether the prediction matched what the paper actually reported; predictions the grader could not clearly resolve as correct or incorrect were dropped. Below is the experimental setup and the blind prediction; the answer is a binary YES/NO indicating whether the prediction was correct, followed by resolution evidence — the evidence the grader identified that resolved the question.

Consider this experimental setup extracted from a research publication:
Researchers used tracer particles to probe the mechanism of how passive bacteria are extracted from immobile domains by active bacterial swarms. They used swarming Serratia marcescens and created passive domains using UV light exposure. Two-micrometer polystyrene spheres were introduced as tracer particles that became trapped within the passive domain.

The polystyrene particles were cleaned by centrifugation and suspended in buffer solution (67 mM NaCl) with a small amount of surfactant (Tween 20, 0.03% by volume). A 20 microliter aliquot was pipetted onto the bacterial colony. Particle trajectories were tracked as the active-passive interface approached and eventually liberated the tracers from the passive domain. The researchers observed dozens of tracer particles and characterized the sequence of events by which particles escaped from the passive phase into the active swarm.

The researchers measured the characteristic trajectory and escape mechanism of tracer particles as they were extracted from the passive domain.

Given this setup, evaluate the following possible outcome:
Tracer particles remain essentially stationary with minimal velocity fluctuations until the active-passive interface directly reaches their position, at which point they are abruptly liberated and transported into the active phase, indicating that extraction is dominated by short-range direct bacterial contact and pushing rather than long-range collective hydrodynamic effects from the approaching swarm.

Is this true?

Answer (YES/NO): NO